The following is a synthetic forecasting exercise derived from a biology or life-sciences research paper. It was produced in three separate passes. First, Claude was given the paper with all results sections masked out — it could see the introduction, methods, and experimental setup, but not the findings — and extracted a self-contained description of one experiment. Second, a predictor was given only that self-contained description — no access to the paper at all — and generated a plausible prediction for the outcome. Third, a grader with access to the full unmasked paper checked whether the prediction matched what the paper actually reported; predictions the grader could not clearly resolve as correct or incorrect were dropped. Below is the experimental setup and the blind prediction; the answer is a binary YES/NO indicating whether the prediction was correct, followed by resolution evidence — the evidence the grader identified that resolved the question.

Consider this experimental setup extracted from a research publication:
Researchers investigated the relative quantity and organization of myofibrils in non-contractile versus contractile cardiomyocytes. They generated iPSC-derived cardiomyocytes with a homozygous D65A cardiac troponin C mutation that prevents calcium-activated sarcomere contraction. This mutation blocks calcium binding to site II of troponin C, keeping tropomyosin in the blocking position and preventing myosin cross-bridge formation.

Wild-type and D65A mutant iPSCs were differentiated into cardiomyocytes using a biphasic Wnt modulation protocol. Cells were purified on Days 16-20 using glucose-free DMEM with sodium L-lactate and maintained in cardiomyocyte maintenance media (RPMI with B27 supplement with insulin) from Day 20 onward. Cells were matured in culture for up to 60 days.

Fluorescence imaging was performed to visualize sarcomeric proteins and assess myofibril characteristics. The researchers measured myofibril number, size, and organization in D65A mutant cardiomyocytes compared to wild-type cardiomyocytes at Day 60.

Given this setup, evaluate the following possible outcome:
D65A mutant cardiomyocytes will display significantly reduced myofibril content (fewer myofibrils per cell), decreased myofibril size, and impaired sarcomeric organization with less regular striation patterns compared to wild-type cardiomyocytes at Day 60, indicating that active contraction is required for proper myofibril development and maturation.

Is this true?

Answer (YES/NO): YES